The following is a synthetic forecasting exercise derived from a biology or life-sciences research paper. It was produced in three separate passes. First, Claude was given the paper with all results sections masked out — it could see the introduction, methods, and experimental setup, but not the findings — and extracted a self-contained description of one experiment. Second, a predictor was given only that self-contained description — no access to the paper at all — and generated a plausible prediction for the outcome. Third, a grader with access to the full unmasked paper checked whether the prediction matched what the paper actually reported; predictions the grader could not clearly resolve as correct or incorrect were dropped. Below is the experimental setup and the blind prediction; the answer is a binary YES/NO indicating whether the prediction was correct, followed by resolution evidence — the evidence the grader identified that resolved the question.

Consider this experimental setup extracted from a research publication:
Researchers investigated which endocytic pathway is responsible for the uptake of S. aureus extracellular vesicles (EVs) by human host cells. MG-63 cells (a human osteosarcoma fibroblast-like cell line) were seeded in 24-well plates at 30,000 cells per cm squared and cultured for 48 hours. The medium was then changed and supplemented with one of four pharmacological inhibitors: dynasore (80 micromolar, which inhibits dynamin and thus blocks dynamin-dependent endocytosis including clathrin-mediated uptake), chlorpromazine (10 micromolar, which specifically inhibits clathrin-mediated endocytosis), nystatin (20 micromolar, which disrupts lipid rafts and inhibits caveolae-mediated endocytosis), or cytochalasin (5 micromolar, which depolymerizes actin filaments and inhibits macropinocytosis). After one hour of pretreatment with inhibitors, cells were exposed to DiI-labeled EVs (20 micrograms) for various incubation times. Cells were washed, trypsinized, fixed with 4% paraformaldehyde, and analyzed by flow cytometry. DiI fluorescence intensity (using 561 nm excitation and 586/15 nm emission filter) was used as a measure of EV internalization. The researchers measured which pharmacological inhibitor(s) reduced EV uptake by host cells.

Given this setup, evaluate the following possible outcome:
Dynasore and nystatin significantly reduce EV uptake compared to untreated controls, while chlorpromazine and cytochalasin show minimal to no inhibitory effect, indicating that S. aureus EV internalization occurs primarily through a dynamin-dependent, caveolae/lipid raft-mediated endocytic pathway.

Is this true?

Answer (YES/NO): NO